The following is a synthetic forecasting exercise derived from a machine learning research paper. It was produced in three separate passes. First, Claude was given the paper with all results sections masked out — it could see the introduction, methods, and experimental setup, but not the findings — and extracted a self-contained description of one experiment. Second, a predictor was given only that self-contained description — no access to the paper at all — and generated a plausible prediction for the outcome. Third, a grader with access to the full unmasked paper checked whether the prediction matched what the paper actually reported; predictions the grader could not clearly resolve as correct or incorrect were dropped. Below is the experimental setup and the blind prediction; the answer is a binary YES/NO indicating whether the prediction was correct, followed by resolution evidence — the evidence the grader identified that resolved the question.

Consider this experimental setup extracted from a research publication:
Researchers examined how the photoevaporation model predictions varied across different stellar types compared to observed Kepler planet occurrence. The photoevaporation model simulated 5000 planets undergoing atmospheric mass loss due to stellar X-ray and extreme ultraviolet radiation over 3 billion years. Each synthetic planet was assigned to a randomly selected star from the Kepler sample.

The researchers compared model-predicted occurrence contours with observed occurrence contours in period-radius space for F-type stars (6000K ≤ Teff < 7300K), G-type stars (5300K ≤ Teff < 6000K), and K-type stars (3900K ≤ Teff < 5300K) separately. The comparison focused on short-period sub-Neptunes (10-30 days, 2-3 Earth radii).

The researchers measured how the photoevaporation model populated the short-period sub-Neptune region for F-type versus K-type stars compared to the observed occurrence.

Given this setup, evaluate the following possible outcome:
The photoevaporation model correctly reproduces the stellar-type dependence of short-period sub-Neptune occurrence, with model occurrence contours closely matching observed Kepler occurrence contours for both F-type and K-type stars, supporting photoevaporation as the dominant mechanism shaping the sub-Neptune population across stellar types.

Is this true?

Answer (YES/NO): NO